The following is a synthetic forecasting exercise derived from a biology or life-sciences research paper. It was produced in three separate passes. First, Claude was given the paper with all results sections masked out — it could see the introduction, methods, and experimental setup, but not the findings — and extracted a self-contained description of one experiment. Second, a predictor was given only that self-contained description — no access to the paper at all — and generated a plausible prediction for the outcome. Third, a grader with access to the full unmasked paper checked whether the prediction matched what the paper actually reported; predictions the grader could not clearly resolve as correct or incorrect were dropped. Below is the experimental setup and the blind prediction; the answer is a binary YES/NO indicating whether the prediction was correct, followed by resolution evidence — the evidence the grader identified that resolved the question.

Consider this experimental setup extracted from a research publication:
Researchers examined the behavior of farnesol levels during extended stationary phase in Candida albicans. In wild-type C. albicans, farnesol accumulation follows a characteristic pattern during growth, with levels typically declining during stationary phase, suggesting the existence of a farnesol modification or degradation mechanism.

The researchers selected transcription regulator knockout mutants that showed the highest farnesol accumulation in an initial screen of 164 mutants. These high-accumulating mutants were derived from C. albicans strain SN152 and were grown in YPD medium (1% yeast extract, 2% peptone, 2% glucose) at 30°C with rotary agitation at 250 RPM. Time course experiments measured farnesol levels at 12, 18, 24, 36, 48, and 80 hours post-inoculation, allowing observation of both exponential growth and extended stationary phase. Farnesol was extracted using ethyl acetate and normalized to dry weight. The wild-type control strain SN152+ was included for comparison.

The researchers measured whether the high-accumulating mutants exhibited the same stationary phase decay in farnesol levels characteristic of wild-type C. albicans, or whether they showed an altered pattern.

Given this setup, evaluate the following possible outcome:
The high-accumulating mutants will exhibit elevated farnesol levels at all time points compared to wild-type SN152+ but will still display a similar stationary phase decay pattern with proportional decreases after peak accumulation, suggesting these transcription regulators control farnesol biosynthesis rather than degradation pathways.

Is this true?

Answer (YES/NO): NO